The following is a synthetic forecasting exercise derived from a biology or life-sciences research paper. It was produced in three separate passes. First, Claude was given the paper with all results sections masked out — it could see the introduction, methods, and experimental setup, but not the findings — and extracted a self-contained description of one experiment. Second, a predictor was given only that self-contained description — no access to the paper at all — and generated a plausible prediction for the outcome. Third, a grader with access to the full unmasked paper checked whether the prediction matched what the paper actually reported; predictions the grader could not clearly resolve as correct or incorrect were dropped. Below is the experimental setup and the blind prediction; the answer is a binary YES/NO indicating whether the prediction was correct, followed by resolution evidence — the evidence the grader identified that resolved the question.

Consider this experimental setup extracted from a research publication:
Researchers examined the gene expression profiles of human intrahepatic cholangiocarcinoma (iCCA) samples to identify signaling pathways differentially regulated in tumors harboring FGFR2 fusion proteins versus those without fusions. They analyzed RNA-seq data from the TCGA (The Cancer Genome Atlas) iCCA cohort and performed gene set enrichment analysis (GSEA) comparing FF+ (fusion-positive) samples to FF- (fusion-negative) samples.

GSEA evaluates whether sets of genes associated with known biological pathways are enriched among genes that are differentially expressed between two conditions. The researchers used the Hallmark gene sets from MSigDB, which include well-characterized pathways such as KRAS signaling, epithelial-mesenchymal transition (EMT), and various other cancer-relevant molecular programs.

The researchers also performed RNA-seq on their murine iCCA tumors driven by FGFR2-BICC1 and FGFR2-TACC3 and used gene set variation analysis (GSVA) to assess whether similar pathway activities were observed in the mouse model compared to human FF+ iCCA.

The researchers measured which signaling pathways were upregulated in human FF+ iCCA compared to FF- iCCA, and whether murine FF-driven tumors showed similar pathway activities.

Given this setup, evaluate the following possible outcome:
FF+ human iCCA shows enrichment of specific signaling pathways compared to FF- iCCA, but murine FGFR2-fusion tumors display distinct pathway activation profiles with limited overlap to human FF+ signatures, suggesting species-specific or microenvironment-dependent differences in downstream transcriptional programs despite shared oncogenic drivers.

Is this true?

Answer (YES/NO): NO